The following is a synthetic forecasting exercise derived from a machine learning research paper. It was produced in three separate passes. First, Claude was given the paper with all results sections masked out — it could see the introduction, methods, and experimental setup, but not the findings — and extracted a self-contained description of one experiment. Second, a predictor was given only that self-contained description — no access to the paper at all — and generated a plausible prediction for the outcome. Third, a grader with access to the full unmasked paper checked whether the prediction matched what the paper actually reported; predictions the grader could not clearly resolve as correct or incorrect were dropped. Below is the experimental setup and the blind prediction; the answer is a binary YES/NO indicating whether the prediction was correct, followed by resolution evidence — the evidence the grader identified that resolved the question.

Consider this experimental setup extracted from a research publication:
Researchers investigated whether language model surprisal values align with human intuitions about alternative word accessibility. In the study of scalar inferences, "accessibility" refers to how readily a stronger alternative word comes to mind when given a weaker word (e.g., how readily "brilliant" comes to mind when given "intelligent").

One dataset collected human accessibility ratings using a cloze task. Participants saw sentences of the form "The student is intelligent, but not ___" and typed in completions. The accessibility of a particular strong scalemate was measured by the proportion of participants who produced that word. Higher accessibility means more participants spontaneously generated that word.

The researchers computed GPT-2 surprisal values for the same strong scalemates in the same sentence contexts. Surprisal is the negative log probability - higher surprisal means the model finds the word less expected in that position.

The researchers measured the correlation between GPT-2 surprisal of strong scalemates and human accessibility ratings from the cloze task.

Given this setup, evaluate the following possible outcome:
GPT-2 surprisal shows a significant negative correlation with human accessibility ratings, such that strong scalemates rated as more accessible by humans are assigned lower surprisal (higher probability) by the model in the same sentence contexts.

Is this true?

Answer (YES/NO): YES